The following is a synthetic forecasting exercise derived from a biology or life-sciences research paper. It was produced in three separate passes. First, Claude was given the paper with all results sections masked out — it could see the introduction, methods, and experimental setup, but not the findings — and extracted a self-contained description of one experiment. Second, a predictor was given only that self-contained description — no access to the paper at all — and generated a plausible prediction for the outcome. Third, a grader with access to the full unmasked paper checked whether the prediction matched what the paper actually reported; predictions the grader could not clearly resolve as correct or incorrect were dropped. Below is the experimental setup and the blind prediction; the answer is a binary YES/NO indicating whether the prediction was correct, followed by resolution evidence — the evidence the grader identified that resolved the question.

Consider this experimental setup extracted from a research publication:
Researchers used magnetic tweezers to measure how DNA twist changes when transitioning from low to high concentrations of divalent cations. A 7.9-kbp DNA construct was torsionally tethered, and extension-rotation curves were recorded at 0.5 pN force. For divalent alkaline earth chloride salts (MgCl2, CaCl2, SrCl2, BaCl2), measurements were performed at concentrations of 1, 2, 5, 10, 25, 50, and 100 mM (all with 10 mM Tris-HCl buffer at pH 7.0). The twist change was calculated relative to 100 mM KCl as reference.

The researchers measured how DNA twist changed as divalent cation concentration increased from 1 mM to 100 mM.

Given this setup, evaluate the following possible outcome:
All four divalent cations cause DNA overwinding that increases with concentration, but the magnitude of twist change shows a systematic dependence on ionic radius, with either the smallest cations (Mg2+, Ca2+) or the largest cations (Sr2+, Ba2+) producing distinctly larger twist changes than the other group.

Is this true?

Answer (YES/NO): NO